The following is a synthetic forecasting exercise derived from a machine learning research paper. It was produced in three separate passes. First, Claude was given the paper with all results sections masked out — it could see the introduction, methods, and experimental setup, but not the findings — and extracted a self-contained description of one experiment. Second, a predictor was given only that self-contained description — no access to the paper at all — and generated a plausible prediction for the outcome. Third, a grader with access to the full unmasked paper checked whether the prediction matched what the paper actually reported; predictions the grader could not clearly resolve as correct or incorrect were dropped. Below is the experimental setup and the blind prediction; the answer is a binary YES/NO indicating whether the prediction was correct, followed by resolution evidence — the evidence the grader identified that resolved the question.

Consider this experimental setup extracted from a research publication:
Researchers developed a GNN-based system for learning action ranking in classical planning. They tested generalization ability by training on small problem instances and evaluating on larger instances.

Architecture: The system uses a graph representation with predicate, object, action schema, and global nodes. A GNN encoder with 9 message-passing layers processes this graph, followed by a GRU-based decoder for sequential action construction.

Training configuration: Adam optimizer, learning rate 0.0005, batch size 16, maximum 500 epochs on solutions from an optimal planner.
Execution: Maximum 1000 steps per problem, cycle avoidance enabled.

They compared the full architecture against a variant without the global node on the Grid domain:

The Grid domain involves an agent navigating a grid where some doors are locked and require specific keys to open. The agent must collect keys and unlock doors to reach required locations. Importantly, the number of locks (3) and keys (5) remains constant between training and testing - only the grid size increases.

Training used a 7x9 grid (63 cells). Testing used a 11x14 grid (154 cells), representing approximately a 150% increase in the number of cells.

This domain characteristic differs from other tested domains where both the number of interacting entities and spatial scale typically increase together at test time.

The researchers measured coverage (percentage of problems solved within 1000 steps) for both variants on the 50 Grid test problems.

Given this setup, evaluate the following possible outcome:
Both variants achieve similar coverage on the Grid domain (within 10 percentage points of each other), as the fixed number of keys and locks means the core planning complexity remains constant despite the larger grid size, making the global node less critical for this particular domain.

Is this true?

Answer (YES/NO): NO